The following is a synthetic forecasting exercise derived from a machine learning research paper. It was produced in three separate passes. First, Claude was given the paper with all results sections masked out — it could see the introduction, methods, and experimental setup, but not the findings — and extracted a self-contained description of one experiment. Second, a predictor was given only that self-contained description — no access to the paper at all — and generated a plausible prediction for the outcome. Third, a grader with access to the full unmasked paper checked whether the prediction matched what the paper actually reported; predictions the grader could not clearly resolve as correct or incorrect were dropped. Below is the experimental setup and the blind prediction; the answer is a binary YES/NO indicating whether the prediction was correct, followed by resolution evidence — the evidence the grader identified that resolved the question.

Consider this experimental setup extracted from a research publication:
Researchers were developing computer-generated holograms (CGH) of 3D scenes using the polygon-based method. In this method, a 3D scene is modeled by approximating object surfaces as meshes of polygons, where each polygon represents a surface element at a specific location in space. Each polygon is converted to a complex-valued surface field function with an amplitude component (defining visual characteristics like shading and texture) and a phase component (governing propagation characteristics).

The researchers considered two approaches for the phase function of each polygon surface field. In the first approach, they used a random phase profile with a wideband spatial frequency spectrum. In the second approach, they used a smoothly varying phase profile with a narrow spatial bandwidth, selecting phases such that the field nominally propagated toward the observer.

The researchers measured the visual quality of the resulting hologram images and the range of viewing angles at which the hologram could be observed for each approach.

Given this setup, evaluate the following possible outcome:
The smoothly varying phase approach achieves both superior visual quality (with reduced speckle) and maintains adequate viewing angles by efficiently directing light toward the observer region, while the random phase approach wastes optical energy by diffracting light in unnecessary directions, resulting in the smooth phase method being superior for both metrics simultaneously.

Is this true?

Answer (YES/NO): NO